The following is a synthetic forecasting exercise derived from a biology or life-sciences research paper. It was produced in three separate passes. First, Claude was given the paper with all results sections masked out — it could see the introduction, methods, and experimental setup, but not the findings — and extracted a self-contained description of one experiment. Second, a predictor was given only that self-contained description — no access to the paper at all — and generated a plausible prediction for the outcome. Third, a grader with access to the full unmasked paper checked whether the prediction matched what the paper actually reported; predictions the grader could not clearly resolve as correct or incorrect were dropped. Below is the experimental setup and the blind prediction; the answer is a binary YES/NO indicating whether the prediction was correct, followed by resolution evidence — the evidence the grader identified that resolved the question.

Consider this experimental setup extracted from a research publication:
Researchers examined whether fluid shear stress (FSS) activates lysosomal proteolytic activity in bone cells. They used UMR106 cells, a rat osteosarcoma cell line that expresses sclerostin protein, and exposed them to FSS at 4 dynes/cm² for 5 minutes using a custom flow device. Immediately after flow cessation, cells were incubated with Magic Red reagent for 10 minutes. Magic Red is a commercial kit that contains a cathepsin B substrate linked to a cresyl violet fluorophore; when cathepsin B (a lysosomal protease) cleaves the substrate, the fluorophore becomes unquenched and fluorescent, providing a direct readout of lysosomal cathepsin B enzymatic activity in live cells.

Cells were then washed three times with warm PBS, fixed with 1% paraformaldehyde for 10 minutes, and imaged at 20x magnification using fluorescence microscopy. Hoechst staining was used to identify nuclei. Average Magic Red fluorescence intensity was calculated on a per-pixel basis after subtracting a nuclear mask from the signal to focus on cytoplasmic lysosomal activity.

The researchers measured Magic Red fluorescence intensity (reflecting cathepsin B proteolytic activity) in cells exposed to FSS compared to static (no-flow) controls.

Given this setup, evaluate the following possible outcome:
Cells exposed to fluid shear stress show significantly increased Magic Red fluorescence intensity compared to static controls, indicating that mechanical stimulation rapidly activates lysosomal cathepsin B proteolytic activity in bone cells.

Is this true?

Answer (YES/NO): YES